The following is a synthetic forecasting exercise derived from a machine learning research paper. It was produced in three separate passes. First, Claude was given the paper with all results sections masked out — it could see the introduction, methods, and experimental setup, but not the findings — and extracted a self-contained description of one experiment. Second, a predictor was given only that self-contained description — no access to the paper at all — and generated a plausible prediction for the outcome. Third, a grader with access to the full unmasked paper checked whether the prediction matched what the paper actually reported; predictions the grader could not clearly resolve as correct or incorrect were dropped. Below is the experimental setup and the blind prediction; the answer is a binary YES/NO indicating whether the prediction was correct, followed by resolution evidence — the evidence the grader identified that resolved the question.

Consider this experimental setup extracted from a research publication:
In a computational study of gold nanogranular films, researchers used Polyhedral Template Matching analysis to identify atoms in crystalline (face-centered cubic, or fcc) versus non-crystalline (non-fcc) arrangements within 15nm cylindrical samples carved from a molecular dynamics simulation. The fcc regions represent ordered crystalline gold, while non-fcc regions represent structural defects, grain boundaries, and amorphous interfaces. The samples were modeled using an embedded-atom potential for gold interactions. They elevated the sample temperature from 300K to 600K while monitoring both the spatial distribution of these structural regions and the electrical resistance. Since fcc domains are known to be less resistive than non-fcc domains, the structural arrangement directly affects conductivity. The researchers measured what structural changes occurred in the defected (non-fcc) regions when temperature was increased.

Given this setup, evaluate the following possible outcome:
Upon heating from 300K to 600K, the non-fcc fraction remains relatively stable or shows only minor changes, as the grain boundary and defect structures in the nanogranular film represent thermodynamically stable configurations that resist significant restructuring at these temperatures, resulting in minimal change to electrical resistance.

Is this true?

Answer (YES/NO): NO